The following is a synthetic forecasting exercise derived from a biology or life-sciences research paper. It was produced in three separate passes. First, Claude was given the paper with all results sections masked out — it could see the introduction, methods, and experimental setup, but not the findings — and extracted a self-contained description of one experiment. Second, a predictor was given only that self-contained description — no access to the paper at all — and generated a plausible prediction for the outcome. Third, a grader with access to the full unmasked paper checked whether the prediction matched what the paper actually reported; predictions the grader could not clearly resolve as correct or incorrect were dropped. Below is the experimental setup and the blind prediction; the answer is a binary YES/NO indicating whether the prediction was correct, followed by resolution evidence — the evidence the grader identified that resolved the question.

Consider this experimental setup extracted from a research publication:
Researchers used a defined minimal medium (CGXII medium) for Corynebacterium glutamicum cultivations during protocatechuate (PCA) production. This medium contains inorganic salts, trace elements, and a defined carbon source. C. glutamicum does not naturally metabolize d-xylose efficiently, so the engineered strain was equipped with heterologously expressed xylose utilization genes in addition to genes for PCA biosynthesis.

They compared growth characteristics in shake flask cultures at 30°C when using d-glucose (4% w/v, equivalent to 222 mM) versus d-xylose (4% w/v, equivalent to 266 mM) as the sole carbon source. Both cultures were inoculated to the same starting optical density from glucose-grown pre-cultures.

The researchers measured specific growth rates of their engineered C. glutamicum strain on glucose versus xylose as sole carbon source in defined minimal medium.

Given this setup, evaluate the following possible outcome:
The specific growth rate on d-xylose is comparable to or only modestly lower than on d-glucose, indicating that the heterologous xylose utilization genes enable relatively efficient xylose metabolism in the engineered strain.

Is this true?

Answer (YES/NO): NO